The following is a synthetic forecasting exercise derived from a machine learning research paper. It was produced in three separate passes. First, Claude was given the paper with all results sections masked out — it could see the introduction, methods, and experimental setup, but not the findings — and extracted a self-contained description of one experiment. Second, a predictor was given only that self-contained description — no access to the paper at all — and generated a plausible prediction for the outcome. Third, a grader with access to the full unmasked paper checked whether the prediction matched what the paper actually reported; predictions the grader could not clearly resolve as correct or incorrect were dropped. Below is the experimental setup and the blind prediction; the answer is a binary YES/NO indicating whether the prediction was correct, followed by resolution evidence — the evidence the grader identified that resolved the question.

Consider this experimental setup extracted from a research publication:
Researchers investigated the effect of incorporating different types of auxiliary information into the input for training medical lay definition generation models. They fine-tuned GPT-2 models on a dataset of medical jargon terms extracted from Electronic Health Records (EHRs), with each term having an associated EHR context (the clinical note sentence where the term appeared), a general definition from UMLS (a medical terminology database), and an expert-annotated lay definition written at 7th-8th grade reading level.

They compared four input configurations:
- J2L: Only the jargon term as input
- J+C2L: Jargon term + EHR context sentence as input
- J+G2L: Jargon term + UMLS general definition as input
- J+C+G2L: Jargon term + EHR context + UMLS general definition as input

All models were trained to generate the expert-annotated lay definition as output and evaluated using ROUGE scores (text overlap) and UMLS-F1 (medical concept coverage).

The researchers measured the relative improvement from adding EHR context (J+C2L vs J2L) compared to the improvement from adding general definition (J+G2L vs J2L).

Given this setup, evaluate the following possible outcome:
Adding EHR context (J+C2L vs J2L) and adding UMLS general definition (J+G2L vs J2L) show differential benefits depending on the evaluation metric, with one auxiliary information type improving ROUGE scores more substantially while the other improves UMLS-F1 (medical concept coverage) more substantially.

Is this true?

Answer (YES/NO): NO